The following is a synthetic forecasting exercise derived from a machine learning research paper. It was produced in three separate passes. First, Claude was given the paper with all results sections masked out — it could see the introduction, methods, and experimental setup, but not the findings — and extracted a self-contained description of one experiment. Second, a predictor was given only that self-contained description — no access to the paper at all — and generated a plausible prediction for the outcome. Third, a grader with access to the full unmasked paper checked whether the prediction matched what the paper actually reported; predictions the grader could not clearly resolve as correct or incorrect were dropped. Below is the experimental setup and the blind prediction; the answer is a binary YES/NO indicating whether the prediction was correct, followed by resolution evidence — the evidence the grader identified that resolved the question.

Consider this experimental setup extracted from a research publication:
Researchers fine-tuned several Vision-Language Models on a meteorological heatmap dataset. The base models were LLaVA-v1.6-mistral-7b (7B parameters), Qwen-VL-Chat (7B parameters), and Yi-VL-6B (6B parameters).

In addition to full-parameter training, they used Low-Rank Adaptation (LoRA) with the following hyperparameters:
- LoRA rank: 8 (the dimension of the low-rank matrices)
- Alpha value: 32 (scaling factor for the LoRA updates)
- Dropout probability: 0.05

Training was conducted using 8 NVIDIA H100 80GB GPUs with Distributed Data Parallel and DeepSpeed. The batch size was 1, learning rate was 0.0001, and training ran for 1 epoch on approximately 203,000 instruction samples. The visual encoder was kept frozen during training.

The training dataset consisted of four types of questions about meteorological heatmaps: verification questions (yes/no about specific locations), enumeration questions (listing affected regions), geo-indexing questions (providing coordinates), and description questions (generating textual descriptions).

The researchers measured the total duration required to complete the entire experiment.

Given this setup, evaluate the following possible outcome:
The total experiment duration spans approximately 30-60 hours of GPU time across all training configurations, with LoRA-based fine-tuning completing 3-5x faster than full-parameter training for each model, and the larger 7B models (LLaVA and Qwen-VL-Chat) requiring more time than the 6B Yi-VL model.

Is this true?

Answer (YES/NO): NO